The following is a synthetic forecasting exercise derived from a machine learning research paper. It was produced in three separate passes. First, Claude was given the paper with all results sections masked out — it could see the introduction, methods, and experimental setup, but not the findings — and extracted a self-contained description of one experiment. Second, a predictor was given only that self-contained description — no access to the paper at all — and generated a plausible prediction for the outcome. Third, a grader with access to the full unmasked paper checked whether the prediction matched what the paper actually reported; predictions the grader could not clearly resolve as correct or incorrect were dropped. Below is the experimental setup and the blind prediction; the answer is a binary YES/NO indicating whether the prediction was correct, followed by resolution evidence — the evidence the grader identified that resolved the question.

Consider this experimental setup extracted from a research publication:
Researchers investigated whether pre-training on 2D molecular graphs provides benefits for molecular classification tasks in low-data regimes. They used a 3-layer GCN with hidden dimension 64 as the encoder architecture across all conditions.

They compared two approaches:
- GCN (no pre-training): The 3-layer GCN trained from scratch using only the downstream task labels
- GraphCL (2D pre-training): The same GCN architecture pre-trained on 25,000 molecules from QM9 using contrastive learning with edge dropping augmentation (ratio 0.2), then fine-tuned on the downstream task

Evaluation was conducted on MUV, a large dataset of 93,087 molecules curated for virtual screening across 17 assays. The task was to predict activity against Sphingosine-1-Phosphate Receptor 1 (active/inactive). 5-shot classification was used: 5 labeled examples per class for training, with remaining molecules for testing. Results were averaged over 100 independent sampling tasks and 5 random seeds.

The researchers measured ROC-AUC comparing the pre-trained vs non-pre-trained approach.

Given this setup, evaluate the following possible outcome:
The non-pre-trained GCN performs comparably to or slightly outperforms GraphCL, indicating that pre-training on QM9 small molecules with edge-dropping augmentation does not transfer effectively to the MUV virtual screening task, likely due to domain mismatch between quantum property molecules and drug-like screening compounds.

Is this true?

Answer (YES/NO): NO